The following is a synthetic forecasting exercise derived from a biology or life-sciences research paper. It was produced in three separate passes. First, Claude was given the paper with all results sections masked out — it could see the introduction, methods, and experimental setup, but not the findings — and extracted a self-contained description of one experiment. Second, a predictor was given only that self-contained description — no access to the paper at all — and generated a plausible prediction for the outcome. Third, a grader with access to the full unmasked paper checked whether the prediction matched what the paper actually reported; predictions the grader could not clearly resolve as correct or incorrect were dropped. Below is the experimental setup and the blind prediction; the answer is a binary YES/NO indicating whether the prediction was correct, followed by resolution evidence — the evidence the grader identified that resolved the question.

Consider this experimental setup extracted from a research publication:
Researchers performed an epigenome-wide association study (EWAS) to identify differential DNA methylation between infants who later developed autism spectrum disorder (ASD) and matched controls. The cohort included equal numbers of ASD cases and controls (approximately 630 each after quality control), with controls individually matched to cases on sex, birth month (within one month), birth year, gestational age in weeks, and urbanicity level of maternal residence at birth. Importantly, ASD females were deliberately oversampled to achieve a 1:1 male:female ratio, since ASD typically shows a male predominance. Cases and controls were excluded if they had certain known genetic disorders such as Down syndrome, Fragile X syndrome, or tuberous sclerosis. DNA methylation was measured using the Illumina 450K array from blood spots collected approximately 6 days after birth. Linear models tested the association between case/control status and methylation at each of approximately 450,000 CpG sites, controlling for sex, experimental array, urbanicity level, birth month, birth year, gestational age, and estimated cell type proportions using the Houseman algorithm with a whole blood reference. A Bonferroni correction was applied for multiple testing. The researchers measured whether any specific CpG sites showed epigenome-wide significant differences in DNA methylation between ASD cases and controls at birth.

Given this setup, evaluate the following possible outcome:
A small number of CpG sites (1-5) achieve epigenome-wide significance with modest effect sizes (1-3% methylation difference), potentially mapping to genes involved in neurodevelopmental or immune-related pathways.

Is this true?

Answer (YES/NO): NO